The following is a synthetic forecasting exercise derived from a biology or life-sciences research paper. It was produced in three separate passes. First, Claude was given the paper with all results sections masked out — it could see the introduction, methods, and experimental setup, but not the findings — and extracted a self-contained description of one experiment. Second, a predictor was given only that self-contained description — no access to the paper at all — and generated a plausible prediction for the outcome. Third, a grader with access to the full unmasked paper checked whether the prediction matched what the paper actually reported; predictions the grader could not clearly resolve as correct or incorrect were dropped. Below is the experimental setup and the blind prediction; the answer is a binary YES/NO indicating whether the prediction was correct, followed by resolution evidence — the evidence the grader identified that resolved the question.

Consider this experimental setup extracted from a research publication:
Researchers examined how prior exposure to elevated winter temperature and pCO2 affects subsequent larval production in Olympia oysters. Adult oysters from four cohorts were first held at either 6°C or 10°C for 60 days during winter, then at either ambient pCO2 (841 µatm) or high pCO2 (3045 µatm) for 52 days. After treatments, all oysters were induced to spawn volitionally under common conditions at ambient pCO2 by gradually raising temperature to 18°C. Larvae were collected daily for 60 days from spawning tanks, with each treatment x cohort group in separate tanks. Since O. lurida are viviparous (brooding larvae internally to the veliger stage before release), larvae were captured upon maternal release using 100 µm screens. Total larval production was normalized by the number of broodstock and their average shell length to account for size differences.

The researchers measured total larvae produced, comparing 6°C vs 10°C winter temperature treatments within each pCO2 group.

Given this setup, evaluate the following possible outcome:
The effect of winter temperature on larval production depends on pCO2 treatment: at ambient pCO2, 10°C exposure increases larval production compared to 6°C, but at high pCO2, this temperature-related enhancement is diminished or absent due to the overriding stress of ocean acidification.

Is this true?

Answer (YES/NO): YES